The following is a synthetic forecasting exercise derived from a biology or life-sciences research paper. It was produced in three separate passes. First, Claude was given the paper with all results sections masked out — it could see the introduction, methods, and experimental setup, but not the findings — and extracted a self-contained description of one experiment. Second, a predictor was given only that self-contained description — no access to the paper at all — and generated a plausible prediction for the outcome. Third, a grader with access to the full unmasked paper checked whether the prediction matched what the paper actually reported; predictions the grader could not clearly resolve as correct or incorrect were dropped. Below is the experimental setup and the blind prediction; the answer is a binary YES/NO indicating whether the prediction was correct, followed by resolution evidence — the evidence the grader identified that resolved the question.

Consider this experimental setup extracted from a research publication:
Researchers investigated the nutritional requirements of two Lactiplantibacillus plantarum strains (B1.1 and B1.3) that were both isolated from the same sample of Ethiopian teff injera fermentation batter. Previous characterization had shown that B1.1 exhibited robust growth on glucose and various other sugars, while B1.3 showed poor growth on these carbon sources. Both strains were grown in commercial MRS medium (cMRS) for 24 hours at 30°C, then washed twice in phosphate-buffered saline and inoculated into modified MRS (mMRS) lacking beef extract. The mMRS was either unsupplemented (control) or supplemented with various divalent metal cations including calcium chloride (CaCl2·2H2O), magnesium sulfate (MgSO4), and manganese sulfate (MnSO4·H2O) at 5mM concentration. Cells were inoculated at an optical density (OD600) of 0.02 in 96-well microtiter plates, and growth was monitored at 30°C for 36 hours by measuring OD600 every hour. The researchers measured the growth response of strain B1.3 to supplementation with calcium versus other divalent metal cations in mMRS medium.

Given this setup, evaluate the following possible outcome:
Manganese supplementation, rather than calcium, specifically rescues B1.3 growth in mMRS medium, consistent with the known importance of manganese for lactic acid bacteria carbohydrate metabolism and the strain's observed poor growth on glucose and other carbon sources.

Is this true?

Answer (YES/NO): NO